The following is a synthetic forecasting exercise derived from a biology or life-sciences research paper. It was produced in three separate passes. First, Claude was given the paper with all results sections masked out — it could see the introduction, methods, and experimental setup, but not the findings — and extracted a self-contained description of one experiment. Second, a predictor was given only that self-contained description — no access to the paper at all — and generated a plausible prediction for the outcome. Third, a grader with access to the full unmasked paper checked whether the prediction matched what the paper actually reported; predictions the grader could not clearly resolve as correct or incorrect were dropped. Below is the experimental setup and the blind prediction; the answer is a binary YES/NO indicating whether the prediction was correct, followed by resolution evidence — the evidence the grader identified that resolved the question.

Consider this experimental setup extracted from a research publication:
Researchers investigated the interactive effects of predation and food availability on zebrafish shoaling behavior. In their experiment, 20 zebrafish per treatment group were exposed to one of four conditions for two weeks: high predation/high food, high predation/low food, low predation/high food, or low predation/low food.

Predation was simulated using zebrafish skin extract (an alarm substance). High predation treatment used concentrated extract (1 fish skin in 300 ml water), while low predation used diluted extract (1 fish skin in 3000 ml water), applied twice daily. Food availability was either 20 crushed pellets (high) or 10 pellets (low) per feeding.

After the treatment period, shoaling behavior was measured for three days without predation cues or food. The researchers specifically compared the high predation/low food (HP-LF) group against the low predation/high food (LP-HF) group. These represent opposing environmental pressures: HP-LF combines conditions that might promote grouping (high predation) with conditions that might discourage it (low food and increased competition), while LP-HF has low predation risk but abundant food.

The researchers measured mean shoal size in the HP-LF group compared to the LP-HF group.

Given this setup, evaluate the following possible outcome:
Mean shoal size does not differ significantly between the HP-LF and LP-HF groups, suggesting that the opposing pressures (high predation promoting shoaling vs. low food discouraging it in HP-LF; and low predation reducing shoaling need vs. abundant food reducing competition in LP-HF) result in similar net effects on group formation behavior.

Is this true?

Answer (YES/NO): NO